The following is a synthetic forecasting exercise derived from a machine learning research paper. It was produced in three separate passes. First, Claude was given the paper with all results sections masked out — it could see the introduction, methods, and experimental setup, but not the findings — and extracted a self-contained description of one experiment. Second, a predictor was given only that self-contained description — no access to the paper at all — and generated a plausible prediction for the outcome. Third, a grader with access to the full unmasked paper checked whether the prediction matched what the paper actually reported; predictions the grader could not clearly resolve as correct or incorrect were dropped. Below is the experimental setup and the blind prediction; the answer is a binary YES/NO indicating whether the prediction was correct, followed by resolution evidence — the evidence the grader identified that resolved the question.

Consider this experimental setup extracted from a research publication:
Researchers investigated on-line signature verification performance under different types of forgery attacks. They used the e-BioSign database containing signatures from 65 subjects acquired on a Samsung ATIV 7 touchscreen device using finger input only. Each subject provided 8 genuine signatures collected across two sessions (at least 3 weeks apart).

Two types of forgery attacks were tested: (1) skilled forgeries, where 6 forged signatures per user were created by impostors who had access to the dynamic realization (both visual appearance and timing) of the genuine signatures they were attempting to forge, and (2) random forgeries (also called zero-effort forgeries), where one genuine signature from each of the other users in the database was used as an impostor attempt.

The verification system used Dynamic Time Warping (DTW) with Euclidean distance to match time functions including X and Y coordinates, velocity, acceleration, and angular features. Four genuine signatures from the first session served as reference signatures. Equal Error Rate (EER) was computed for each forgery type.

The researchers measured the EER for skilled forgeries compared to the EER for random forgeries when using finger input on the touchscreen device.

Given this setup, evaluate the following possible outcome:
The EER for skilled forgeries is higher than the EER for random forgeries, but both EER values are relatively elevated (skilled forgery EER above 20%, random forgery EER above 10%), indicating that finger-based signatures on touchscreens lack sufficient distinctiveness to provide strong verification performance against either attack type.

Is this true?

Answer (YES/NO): NO